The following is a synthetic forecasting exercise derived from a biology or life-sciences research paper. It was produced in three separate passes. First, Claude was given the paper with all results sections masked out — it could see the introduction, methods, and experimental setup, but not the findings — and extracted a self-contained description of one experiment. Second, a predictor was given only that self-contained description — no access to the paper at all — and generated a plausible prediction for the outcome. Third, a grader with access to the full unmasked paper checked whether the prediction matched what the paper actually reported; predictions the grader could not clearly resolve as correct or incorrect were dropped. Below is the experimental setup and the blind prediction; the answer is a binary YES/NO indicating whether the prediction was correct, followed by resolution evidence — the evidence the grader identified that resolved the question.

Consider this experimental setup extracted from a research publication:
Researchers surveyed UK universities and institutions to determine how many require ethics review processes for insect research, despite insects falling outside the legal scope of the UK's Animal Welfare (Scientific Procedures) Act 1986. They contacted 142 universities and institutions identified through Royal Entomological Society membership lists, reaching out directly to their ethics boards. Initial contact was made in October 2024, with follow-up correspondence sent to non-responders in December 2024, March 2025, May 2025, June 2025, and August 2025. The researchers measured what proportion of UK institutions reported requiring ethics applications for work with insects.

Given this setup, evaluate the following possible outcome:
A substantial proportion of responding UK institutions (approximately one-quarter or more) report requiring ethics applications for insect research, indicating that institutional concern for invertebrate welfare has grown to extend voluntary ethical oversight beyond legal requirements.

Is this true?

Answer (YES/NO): YES